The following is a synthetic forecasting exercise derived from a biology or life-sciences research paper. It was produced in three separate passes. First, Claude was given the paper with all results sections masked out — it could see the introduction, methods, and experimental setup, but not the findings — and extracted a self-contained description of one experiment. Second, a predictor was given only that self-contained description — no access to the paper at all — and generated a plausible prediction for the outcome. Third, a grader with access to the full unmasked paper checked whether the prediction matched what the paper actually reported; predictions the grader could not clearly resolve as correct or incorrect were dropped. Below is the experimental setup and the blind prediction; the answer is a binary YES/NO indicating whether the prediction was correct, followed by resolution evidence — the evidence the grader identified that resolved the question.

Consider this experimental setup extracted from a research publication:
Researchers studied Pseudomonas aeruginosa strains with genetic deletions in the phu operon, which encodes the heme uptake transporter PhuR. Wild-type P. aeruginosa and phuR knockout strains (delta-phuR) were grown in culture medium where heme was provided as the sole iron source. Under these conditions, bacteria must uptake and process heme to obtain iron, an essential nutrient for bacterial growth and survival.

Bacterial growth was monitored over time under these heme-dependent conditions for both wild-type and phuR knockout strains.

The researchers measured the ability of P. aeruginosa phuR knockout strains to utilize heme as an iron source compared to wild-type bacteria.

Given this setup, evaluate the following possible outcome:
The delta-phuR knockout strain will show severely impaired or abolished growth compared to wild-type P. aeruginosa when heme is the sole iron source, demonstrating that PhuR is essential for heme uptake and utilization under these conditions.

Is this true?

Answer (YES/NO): NO